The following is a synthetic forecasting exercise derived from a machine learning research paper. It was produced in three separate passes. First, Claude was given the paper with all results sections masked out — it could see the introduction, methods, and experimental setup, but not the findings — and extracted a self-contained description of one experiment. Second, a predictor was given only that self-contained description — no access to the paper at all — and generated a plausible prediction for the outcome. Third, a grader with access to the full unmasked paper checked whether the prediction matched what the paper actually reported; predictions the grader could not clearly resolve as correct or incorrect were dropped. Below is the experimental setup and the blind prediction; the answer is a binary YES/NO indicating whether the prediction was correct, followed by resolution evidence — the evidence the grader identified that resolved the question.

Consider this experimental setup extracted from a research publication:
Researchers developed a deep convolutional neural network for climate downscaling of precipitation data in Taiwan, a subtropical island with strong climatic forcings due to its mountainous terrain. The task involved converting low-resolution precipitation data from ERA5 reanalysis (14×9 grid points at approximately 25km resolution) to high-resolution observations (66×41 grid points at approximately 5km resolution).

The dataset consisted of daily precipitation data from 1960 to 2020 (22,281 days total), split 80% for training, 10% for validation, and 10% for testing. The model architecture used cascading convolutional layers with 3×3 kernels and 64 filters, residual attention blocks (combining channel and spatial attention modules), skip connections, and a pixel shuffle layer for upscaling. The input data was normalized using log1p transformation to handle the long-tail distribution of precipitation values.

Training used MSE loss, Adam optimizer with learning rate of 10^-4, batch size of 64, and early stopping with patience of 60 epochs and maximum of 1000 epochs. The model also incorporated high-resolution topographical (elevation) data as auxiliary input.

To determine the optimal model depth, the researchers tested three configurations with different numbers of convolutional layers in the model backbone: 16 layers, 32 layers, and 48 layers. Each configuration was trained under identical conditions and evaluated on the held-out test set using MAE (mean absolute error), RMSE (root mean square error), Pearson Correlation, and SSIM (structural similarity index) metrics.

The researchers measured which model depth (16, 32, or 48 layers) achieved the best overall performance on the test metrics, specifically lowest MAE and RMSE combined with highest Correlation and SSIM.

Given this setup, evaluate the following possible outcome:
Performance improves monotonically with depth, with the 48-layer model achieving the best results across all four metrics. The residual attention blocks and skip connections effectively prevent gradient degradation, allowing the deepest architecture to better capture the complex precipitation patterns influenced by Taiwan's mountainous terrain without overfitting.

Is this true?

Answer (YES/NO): NO